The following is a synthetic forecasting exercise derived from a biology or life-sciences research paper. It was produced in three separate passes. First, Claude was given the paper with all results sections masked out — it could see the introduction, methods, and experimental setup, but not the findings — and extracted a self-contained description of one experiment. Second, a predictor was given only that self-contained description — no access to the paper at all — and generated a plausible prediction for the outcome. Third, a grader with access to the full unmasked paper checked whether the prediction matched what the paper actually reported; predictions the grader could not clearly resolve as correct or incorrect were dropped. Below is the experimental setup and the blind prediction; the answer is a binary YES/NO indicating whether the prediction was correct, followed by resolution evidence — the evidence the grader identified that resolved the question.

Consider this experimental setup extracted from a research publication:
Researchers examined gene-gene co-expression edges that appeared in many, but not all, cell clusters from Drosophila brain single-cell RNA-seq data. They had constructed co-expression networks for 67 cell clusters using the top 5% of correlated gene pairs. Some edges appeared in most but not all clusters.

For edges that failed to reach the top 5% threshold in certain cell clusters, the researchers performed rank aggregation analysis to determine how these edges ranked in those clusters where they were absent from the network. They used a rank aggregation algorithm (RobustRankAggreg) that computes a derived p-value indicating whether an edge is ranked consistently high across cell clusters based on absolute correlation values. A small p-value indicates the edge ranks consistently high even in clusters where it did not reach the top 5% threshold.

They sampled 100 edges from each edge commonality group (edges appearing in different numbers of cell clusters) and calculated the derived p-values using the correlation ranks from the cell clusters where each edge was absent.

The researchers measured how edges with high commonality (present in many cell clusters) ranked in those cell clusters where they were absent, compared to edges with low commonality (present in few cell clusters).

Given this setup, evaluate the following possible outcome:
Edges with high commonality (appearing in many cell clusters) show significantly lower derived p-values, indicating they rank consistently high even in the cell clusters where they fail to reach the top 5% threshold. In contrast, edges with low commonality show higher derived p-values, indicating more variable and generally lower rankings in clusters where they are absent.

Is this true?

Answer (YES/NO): YES